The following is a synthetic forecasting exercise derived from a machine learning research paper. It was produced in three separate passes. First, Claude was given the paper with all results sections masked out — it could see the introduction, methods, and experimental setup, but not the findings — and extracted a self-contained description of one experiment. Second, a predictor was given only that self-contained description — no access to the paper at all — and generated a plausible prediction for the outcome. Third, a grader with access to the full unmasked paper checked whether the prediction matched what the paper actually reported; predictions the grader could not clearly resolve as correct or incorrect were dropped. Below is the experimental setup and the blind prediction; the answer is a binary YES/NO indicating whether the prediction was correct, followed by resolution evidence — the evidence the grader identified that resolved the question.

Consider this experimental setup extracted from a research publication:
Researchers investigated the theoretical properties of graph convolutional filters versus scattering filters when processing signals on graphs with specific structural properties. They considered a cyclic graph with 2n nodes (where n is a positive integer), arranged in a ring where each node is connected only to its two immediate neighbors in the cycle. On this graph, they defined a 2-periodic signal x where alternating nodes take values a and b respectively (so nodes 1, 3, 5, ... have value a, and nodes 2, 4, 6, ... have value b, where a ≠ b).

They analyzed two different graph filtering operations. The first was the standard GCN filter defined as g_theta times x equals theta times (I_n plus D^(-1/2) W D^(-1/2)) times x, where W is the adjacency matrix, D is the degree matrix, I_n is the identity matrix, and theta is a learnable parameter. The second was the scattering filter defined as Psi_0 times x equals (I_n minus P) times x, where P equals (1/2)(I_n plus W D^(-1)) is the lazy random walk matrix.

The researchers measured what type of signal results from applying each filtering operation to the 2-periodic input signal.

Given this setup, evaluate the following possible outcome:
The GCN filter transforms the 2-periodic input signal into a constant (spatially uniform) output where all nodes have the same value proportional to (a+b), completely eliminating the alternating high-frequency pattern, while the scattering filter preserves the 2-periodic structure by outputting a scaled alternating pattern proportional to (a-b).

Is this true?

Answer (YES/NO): YES